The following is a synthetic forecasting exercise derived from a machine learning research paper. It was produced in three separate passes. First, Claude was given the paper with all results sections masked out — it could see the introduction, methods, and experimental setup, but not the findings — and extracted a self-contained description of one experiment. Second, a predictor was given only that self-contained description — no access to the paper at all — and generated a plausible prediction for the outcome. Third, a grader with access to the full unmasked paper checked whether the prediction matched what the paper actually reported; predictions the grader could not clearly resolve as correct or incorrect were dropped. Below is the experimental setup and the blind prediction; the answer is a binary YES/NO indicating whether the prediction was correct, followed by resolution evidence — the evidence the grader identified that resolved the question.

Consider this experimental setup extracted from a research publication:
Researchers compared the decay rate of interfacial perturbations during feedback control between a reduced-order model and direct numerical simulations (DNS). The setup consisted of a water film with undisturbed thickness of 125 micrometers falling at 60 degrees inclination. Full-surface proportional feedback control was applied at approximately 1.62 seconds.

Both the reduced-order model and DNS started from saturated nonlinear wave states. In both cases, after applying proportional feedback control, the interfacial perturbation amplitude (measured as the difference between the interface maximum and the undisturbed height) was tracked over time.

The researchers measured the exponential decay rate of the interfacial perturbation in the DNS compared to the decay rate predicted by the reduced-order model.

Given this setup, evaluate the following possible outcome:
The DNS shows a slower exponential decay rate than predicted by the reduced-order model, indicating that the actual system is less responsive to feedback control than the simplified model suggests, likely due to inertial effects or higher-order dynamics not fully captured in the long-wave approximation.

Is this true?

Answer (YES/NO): YES